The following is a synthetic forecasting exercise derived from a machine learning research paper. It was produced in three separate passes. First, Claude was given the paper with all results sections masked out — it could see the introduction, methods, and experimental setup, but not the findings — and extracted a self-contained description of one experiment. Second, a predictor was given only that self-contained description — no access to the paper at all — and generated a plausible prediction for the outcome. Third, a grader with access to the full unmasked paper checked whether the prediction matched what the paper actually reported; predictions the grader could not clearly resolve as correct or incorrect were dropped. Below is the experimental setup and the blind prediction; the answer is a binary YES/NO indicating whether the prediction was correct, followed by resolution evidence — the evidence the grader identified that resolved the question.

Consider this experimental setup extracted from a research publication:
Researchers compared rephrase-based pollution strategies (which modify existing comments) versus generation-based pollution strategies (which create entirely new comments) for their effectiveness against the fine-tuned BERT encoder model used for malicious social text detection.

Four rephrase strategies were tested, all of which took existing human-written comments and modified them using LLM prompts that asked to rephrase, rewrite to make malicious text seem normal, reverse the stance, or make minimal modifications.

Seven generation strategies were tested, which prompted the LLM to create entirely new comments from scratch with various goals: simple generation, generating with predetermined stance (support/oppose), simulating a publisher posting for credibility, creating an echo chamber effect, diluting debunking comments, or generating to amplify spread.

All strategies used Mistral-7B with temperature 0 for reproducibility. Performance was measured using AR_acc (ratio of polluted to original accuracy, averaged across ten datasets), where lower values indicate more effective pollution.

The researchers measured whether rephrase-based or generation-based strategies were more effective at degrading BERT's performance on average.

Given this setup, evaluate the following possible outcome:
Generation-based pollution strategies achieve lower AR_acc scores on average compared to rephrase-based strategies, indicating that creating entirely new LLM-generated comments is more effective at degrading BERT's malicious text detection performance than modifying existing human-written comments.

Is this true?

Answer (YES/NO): YES